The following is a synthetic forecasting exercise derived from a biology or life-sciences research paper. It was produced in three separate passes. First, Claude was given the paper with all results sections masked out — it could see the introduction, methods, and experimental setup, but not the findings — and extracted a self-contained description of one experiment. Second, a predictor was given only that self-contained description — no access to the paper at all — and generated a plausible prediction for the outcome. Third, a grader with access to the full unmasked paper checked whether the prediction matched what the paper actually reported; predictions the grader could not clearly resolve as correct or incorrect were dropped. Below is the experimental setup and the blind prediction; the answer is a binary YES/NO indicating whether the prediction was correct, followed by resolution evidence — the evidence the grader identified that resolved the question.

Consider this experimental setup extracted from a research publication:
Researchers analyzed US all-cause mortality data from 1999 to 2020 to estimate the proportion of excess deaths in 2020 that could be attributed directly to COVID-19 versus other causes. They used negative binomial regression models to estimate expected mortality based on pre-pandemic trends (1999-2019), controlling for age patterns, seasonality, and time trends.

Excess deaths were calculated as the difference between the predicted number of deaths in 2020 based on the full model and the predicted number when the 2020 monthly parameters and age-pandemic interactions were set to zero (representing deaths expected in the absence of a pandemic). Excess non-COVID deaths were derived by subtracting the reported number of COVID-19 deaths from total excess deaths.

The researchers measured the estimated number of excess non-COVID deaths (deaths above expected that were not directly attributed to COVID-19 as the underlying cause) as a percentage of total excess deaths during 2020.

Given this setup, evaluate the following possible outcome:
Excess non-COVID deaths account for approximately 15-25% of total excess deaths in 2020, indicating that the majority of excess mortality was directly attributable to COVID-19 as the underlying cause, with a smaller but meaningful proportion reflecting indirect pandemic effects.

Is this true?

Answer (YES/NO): YES